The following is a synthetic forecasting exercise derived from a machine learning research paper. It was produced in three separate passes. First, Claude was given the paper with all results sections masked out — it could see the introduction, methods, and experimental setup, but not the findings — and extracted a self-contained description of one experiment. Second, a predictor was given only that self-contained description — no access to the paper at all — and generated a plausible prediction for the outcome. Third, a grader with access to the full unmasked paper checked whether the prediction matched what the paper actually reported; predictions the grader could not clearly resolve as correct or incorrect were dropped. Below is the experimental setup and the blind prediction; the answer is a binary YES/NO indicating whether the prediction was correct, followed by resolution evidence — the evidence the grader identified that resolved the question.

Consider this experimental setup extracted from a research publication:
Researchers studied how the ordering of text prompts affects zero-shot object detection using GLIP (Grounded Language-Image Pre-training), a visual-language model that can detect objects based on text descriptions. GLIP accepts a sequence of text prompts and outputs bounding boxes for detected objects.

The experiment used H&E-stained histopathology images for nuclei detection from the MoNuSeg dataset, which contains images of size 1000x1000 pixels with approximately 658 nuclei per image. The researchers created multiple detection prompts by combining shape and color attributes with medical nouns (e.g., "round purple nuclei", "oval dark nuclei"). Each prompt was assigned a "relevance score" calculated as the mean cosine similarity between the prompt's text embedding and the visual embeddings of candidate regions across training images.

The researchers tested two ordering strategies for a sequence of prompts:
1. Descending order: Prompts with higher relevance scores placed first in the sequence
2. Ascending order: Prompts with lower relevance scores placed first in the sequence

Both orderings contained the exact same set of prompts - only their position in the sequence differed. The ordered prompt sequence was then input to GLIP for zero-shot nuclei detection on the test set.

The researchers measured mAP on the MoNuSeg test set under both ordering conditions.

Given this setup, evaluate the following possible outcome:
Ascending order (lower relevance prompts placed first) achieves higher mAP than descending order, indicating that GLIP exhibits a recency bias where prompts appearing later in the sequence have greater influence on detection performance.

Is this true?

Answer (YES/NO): NO